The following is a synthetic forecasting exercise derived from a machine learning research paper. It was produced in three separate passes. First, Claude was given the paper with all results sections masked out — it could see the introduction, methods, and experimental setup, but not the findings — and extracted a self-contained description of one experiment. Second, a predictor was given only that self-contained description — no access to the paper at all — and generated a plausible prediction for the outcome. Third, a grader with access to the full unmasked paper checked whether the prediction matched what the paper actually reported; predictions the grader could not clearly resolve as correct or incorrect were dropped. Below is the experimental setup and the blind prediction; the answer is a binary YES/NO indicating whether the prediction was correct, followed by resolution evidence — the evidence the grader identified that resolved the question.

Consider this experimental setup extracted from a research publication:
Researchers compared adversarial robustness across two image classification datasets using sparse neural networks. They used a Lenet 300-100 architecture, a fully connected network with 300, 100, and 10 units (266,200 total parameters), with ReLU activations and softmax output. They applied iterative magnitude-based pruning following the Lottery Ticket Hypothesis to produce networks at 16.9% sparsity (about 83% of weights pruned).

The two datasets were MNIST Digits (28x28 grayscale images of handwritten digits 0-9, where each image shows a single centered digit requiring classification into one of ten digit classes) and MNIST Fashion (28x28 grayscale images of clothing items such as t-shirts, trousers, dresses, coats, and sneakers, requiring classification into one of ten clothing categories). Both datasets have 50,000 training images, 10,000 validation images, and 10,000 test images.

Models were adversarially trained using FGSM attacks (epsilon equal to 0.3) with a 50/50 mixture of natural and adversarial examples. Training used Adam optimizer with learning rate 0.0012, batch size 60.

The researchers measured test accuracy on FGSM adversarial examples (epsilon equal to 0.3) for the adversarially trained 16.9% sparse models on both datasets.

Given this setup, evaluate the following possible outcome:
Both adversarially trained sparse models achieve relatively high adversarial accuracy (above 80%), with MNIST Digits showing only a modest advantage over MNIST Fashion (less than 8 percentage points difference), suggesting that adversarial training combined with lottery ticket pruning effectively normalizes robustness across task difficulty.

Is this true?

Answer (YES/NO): NO